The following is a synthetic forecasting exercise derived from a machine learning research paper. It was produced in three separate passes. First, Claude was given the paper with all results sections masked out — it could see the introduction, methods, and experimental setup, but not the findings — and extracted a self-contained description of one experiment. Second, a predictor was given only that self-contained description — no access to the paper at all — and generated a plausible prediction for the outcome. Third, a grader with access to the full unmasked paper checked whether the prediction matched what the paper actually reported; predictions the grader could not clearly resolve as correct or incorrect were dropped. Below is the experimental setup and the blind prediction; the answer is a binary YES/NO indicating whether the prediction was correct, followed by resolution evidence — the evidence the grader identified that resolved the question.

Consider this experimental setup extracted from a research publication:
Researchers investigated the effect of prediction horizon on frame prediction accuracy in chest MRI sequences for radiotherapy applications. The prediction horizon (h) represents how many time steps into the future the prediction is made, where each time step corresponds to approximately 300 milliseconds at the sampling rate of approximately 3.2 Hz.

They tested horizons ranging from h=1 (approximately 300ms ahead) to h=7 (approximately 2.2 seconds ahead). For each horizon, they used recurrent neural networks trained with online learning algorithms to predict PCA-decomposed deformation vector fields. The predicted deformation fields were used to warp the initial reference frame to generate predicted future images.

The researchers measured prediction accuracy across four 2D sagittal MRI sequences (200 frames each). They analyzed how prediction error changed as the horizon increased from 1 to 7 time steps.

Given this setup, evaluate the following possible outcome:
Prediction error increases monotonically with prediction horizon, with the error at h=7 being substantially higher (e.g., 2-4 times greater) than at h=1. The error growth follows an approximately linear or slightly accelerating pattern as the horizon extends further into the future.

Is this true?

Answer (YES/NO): NO